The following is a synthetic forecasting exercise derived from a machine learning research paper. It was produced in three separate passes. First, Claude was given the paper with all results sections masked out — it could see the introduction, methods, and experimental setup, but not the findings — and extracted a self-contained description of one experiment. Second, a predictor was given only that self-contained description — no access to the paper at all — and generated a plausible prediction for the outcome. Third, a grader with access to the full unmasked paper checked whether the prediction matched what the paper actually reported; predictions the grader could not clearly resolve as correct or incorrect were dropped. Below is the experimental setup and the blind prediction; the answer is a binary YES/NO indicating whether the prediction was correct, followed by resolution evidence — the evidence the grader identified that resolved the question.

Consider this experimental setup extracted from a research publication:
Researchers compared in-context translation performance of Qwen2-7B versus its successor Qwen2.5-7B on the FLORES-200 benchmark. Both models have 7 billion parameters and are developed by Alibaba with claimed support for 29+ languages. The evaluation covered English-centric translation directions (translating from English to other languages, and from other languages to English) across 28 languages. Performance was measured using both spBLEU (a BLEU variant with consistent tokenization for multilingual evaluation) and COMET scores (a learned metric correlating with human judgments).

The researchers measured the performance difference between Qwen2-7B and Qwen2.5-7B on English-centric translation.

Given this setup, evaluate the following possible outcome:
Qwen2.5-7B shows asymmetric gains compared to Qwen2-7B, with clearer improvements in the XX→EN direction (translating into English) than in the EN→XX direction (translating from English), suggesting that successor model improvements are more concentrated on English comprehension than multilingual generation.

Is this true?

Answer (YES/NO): NO